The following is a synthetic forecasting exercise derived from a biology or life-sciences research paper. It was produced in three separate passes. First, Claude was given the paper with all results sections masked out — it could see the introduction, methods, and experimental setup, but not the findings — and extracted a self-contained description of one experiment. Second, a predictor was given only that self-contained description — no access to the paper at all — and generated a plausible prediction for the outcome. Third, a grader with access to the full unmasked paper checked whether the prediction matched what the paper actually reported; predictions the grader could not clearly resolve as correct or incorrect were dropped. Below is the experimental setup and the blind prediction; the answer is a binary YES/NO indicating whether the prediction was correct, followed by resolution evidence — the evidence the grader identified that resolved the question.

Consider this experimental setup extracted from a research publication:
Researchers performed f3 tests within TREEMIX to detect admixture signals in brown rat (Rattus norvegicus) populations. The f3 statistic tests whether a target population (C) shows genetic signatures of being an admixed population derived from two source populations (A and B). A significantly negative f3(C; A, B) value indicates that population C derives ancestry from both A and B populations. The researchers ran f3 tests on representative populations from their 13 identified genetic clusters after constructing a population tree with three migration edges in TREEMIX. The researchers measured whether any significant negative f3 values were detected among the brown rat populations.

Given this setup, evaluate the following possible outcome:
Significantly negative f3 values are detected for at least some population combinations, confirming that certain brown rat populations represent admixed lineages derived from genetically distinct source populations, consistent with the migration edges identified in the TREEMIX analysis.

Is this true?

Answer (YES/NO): NO